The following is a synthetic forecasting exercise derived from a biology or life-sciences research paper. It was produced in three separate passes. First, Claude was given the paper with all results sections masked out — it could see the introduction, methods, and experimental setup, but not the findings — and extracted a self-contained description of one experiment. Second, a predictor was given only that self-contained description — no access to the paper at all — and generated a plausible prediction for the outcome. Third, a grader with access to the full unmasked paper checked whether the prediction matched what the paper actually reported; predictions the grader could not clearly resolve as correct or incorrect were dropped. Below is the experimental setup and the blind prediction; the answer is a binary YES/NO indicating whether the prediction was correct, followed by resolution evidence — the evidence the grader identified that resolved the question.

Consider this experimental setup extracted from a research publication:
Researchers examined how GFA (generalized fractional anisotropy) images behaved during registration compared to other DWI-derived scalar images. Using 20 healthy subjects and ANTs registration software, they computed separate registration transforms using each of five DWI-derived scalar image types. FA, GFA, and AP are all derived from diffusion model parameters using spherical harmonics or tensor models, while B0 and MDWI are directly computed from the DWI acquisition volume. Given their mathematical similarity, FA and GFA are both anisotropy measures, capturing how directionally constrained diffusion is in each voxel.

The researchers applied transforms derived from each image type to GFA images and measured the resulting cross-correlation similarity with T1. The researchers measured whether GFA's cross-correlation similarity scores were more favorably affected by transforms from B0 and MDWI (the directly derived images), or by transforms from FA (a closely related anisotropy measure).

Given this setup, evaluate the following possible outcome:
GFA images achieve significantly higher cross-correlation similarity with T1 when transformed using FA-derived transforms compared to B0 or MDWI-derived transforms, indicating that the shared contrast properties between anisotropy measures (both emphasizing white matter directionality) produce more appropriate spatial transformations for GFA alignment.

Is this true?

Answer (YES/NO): NO